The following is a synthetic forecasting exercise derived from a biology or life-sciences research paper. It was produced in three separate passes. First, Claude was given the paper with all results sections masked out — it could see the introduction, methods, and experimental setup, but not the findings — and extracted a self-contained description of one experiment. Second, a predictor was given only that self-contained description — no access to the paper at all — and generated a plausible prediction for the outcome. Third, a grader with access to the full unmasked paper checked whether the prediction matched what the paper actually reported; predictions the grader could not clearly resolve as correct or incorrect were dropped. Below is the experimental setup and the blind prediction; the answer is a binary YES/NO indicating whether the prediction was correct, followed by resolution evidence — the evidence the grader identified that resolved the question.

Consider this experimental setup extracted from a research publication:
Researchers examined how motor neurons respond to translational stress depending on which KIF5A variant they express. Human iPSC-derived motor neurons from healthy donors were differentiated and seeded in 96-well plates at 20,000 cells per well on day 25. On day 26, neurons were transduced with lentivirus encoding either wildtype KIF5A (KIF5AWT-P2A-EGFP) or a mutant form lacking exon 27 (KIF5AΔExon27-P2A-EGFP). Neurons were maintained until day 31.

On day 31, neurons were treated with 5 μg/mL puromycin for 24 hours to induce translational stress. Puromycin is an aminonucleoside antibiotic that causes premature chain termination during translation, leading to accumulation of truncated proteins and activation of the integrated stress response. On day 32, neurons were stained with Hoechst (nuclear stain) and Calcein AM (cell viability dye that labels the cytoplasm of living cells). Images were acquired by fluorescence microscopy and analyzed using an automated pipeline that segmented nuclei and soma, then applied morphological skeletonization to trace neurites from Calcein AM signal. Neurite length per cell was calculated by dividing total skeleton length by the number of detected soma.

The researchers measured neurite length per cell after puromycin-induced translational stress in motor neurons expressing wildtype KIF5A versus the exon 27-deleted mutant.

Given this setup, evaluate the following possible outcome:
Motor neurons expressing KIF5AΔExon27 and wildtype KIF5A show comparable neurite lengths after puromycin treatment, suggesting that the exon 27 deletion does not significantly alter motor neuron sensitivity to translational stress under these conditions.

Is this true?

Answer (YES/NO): NO